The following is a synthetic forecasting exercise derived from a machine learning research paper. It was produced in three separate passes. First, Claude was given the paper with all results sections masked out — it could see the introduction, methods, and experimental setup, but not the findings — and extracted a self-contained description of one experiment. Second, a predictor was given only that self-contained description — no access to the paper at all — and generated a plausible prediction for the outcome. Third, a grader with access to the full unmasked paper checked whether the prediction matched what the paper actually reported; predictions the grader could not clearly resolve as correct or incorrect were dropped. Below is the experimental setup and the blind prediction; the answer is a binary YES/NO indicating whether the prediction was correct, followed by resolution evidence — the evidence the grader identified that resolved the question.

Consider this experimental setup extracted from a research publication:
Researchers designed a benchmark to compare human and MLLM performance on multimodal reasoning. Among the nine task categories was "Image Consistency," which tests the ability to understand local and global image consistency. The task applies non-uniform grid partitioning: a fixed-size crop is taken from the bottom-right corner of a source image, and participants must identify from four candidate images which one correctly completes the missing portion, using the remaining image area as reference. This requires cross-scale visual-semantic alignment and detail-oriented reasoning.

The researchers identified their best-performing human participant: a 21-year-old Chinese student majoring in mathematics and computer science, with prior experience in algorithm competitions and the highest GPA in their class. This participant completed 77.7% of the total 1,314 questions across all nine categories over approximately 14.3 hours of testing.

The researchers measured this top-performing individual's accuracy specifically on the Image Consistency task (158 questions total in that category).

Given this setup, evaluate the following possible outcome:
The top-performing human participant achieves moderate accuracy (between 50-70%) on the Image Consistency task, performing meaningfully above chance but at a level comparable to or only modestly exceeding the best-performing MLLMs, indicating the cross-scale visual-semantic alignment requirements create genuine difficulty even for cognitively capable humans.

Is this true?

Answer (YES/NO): NO